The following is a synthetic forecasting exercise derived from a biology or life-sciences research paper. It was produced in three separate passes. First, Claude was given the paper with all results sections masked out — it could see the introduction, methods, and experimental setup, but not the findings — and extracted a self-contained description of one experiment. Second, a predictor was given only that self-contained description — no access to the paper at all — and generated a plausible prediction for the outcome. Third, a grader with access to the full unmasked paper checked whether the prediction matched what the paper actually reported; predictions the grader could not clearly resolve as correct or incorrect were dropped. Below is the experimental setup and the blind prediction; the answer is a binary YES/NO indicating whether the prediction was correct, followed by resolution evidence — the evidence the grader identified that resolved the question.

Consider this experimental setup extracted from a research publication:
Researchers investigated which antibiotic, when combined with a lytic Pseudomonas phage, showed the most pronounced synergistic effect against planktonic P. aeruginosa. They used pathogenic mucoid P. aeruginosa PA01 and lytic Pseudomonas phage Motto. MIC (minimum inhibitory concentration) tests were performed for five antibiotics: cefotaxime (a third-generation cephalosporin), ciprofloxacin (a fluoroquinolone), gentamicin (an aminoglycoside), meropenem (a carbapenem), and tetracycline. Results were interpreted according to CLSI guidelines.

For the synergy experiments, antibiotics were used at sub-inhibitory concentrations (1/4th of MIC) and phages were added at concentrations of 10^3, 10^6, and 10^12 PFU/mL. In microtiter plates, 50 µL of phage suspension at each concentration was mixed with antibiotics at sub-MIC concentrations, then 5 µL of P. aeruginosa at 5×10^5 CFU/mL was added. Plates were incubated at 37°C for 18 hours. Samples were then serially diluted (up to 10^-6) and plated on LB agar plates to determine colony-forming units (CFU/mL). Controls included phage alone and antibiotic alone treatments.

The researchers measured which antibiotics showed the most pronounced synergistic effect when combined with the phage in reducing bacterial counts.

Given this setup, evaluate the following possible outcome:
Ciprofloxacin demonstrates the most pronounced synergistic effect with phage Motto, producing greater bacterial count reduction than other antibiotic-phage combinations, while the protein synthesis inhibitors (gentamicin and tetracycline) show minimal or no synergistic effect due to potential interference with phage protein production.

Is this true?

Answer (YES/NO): NO